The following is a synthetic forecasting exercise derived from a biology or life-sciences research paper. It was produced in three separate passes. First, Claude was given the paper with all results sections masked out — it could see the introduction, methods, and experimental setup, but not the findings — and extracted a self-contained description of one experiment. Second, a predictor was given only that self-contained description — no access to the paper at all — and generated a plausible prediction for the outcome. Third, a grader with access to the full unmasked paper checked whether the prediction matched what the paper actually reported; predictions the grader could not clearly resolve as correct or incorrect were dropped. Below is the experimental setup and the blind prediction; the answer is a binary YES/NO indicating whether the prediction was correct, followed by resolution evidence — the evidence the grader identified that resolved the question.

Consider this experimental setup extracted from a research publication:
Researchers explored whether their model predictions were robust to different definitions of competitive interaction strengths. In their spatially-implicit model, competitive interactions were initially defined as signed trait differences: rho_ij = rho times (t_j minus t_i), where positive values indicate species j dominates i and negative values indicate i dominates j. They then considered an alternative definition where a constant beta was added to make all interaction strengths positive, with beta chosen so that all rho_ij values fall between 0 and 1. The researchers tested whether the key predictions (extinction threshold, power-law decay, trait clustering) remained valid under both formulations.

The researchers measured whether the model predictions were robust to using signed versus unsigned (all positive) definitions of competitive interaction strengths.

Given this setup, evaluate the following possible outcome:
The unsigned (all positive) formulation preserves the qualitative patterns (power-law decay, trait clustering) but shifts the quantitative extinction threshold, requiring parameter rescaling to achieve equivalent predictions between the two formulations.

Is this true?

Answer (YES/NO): NO